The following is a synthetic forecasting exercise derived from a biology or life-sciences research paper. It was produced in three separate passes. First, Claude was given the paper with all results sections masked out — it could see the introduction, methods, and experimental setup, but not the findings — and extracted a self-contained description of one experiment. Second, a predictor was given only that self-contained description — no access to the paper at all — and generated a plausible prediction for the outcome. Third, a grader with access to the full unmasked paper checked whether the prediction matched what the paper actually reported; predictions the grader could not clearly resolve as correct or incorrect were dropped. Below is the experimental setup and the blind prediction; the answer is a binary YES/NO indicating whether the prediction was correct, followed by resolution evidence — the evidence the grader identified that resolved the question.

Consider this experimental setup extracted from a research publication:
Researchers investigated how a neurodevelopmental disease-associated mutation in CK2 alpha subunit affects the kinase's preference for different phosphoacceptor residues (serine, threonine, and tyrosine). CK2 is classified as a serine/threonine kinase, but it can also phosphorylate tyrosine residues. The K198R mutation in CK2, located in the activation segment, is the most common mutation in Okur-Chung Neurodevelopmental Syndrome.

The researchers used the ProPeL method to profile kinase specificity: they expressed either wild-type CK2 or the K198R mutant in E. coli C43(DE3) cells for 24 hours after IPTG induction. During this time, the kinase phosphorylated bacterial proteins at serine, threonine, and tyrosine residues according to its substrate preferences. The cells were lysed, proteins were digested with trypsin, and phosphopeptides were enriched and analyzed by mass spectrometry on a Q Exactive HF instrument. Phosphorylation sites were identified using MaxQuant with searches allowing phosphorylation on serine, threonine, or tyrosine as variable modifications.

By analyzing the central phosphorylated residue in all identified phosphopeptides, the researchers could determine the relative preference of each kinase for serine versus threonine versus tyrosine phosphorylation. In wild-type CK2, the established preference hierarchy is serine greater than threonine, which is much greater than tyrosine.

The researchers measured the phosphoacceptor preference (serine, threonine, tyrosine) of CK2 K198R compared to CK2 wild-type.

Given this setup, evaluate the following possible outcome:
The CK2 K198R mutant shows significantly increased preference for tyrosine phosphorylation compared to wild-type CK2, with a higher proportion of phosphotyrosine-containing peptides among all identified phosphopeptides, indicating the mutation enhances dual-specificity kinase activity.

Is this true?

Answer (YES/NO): YES